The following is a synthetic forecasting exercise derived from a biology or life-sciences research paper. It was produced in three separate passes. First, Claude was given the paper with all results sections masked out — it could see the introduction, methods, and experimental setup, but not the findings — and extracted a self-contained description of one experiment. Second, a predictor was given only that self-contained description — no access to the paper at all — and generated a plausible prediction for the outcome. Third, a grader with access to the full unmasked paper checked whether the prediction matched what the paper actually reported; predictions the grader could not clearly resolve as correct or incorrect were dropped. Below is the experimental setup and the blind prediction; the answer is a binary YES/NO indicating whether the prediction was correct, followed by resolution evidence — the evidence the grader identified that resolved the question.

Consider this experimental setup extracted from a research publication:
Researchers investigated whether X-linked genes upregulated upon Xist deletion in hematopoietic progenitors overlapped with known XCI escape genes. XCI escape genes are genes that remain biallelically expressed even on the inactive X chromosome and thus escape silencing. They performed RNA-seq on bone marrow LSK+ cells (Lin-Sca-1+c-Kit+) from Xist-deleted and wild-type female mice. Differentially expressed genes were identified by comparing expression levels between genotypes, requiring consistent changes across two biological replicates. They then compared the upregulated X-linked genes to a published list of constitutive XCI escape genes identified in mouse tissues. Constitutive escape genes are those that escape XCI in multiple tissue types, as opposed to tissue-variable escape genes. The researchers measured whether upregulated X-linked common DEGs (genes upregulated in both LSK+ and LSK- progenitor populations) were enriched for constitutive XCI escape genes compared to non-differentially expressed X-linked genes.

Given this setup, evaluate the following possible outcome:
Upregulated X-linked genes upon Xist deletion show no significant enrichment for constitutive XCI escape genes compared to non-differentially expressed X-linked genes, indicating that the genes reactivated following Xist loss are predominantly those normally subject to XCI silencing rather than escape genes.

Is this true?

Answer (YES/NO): NO